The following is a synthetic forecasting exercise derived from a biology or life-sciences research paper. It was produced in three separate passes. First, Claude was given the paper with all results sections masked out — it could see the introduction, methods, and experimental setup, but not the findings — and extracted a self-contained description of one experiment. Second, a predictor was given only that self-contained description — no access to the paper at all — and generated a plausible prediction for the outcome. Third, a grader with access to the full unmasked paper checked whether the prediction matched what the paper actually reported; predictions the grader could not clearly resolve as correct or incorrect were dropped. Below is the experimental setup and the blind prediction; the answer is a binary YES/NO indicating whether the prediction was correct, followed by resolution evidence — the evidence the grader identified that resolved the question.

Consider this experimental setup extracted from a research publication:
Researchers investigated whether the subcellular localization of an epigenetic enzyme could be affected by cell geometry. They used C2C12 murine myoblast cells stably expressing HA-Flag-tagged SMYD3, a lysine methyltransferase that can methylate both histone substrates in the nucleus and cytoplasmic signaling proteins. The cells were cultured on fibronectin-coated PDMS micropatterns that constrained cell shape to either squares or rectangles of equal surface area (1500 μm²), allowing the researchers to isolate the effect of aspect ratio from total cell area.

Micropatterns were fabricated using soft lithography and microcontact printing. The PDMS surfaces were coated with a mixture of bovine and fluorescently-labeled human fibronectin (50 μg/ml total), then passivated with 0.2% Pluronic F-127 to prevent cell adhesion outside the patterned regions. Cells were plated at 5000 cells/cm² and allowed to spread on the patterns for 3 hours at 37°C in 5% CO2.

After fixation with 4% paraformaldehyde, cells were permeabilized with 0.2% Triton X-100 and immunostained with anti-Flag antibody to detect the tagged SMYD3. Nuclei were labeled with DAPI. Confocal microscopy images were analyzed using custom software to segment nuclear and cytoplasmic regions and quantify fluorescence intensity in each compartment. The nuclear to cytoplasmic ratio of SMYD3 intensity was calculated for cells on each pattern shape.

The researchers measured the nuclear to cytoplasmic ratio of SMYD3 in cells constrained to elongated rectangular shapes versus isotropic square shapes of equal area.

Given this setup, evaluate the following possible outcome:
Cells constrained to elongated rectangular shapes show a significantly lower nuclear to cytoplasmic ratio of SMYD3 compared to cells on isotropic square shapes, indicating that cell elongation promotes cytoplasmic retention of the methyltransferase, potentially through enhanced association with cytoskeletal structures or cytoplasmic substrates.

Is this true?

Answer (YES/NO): YES